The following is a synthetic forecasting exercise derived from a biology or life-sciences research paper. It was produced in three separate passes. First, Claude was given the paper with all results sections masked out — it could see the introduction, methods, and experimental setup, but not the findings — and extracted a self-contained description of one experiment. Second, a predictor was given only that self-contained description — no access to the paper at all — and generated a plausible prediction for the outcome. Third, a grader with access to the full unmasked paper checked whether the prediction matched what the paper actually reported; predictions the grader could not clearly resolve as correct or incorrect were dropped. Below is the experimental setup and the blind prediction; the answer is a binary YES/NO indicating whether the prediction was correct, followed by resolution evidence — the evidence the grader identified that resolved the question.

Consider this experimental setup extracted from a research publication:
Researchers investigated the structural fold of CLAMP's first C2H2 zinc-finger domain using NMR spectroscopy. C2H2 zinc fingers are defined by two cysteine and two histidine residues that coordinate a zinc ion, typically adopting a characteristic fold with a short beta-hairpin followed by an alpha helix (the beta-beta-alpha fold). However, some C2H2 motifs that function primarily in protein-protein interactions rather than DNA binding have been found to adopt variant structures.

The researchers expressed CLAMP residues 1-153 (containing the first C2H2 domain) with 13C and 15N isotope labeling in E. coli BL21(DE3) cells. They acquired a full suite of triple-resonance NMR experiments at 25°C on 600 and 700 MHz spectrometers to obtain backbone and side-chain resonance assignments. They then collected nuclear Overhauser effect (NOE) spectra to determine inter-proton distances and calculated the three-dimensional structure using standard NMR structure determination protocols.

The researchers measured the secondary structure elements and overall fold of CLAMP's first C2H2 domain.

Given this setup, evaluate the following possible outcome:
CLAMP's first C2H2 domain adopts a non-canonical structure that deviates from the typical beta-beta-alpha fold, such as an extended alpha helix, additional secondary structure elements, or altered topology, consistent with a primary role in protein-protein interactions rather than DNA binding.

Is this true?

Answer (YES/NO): NO